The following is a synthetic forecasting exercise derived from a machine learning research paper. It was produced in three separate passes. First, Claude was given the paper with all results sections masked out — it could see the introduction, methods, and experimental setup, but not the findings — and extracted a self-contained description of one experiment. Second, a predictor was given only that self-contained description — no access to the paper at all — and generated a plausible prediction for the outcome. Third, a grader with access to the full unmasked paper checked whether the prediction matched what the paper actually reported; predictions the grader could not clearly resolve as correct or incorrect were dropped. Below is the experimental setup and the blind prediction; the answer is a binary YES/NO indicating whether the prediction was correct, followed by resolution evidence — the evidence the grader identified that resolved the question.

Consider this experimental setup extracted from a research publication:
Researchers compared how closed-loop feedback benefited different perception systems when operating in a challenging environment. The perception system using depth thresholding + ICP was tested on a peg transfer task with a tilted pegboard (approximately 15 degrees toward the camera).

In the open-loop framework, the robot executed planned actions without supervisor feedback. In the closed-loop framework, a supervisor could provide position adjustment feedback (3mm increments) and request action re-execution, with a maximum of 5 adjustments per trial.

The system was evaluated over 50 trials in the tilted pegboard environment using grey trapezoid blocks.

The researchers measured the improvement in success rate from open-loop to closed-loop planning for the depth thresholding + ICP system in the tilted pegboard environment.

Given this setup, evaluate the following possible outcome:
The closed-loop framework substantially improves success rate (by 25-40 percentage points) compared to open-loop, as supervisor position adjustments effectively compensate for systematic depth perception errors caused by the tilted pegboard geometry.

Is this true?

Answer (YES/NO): NO